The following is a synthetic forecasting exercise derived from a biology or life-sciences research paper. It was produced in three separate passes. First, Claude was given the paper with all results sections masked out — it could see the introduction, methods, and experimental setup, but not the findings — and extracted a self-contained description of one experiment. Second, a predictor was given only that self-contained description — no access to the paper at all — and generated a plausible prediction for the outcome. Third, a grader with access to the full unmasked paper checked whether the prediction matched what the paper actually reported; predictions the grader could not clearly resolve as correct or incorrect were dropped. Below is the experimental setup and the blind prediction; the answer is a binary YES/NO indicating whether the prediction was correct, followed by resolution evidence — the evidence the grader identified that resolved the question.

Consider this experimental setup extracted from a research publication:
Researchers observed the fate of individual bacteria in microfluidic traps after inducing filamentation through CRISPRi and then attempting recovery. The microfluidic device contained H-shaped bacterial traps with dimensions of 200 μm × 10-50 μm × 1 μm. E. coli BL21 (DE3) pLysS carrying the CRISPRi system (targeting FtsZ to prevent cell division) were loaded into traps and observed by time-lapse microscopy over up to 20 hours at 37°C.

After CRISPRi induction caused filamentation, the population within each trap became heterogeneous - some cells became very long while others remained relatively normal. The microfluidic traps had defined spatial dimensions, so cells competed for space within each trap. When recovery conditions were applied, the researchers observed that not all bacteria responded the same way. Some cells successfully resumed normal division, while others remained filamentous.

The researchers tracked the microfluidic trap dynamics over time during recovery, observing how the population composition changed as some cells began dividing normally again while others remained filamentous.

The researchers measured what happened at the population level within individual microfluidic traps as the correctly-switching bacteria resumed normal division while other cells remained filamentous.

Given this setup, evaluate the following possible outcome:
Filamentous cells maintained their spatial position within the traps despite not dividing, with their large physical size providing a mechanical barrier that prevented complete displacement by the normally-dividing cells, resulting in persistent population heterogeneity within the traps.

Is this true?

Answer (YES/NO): NO